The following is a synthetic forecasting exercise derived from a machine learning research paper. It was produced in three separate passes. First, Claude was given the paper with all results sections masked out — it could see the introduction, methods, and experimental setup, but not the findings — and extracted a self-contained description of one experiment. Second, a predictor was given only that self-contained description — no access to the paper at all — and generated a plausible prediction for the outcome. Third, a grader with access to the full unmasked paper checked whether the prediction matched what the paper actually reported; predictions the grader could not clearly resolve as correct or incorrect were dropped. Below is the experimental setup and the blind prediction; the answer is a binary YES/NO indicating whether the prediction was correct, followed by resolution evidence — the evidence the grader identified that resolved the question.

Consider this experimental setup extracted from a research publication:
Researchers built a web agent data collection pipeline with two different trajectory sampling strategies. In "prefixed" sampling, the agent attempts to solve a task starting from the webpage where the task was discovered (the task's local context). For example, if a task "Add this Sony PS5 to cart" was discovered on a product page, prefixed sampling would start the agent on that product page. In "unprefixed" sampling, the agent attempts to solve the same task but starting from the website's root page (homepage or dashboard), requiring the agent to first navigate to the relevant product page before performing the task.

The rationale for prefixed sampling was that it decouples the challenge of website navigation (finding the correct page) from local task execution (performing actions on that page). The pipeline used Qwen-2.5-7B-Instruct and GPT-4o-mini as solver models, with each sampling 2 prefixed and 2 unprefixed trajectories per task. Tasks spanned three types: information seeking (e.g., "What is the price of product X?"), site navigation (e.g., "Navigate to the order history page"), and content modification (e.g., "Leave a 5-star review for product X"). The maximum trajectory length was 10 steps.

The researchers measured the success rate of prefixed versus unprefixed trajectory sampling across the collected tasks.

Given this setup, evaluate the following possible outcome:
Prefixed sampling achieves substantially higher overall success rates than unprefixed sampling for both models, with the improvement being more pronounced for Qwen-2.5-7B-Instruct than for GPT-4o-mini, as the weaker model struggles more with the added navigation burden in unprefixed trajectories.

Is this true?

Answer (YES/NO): YES